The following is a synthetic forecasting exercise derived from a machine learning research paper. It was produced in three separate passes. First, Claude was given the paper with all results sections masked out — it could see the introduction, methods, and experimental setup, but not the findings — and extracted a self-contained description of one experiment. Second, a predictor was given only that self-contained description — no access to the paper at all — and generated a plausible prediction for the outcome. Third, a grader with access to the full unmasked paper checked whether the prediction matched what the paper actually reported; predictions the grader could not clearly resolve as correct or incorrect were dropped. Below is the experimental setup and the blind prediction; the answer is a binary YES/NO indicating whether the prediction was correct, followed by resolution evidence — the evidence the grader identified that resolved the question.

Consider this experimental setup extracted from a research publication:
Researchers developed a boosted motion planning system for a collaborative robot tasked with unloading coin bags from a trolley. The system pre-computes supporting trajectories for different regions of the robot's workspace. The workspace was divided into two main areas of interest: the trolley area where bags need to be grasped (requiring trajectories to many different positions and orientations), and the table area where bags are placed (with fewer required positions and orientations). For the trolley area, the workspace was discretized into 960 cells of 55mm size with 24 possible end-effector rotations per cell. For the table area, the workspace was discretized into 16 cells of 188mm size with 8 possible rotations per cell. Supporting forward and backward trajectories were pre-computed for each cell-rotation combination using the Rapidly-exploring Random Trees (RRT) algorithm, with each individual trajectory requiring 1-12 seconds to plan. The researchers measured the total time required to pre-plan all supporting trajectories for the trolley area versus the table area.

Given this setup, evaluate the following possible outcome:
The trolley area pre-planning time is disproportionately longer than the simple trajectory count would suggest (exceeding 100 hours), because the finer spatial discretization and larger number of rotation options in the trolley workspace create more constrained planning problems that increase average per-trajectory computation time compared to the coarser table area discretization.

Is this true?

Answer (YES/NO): NO